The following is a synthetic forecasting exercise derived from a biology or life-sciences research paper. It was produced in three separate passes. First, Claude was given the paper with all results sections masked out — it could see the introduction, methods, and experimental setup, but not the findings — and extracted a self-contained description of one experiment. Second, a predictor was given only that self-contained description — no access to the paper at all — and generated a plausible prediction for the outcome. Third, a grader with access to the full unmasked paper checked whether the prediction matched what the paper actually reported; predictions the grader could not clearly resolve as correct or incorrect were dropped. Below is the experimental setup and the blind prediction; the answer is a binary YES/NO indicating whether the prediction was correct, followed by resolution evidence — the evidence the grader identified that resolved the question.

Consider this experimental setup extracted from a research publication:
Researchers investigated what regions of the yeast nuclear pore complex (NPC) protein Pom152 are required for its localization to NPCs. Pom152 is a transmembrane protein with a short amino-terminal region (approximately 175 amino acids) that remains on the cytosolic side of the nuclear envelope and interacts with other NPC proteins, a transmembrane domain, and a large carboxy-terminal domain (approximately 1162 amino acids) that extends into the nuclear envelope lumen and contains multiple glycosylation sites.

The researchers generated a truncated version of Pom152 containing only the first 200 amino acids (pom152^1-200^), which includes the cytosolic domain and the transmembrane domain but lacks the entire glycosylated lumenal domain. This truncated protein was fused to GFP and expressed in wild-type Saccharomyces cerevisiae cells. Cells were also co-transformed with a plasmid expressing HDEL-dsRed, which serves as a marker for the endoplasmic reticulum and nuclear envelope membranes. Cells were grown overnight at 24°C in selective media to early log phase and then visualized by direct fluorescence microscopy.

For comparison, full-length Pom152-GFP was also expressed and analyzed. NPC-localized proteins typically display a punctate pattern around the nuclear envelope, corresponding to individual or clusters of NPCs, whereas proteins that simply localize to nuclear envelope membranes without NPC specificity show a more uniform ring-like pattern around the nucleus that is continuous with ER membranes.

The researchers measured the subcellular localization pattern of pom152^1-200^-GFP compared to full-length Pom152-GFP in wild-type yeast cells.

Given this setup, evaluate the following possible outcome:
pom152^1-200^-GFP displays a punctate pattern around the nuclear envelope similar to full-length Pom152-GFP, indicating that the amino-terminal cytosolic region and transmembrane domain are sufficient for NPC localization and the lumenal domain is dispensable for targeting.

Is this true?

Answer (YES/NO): YES